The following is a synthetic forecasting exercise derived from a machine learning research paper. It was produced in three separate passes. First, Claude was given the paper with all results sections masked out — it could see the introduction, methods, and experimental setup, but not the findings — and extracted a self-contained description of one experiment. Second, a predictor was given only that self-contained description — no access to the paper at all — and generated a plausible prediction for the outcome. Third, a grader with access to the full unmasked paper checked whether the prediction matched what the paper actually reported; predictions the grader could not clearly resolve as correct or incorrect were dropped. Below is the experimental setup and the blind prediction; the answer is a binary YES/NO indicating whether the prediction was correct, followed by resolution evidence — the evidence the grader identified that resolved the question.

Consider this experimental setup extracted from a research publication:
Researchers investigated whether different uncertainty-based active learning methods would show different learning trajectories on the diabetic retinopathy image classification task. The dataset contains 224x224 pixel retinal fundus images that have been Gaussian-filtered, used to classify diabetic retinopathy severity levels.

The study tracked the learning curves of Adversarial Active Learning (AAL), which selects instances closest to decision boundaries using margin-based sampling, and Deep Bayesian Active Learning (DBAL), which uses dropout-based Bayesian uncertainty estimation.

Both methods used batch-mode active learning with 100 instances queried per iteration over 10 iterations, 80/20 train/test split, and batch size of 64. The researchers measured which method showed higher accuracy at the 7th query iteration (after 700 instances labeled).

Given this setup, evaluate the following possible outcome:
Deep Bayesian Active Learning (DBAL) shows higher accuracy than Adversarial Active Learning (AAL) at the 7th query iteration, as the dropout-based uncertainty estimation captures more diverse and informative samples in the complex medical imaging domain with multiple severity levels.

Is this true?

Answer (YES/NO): NO